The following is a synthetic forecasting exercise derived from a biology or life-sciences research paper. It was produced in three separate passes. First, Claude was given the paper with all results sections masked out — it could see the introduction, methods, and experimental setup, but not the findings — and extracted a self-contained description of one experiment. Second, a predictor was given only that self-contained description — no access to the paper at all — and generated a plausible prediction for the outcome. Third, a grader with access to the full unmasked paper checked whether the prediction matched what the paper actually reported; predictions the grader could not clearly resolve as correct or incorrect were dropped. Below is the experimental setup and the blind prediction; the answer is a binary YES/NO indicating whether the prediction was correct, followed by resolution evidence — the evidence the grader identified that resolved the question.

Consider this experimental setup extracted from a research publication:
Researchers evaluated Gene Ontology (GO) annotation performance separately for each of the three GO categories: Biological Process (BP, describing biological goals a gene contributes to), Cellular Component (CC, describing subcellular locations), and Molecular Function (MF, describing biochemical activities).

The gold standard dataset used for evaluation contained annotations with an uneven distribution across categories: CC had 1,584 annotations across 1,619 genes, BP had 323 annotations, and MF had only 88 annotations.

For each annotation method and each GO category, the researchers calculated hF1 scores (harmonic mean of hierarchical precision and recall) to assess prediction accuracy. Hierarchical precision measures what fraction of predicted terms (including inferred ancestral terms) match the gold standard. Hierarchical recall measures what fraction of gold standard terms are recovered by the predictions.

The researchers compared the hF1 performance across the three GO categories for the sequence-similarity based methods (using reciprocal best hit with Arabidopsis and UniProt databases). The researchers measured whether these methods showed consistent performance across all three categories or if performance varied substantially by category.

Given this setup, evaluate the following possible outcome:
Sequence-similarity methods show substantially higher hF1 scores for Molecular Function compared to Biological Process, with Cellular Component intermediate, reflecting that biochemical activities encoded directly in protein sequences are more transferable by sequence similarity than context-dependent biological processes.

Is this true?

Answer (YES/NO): YES